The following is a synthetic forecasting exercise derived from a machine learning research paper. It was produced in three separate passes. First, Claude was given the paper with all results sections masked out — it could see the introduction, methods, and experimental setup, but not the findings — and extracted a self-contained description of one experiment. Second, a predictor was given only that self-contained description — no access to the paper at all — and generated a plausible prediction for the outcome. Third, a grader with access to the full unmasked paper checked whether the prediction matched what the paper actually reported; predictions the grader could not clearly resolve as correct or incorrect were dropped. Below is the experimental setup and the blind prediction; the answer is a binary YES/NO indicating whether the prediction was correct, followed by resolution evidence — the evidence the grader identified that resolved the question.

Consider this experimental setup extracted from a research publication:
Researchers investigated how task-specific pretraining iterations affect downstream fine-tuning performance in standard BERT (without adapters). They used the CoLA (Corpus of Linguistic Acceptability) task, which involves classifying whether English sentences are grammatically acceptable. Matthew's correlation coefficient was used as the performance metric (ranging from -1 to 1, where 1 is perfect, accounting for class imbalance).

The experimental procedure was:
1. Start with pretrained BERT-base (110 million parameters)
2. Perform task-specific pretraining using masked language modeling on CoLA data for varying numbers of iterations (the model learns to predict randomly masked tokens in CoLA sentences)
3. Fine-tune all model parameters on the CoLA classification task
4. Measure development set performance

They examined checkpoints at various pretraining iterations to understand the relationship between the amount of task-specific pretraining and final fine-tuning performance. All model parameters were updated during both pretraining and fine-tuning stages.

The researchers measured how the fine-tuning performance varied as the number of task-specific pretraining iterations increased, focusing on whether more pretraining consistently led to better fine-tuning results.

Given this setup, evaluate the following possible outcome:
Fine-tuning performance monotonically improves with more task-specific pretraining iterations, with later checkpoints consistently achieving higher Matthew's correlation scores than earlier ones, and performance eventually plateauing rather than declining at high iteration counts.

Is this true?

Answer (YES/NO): NO